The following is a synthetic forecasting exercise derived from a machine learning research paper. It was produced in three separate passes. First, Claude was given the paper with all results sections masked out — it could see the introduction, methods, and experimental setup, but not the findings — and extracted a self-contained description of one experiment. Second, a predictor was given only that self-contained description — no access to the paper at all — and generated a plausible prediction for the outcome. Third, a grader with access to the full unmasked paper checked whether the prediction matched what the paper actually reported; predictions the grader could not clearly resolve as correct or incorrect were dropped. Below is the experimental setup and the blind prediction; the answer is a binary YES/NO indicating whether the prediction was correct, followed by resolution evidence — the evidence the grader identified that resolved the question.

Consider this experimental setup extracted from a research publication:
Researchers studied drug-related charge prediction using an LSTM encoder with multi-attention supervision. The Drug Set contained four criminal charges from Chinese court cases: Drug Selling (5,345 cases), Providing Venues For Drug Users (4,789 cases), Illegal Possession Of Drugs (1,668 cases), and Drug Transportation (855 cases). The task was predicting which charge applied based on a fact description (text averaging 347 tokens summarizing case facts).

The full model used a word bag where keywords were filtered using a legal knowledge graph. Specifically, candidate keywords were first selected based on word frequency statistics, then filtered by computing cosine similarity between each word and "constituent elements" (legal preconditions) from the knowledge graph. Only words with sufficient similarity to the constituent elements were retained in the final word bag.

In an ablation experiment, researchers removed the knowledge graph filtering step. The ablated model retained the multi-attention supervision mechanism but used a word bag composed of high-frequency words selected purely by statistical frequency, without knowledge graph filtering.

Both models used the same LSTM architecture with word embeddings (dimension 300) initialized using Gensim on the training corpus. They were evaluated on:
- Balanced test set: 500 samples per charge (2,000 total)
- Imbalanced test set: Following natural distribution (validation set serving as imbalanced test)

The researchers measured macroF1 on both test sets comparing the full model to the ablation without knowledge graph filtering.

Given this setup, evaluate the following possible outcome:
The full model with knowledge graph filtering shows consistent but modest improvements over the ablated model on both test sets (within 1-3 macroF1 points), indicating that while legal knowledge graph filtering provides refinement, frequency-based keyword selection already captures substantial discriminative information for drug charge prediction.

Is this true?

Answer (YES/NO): NO